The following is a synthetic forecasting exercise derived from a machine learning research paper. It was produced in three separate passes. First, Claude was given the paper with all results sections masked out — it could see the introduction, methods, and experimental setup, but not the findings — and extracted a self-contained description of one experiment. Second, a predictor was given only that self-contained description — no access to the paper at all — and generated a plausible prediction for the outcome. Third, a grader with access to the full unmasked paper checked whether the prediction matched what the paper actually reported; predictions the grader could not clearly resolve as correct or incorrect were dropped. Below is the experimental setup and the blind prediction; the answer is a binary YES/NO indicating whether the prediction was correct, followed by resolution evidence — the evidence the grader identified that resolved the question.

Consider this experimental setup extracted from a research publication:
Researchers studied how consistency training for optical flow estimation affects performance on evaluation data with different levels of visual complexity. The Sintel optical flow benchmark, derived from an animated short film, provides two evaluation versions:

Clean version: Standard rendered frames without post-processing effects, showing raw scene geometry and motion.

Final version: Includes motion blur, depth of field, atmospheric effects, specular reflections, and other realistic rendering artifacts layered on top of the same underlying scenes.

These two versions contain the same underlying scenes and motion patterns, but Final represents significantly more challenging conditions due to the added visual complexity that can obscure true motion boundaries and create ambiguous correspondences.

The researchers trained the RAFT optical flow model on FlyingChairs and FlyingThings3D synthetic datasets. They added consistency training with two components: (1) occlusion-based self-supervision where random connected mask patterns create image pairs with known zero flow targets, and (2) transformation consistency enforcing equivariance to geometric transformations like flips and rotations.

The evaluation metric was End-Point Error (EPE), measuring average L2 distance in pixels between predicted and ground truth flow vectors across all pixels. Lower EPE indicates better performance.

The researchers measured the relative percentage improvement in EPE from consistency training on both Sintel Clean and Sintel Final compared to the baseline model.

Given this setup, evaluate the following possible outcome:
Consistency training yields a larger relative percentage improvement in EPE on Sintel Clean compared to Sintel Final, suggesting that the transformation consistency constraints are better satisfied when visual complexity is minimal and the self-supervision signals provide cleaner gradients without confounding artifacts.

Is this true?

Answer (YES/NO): YES